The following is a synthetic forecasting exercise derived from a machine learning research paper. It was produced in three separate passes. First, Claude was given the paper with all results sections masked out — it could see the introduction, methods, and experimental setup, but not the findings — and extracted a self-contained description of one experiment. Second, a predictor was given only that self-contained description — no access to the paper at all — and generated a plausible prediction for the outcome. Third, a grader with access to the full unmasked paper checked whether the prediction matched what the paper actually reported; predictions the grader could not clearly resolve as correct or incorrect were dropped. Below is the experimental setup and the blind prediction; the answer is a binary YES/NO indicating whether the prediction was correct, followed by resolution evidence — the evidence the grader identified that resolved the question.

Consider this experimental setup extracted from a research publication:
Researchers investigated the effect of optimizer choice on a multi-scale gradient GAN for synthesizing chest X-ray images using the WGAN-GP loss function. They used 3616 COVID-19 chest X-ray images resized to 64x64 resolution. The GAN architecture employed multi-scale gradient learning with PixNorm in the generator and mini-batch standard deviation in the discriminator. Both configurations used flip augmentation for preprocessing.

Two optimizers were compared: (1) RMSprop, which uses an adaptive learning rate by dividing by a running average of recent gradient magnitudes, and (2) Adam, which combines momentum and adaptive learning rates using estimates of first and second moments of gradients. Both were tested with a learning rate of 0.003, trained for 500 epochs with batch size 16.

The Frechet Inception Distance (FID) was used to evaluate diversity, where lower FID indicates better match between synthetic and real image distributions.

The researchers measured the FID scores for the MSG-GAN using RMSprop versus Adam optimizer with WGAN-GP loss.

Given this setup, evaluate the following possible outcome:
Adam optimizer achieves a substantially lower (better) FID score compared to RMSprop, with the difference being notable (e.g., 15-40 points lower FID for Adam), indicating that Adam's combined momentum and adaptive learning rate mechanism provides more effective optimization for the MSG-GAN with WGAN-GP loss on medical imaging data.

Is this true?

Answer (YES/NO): YES